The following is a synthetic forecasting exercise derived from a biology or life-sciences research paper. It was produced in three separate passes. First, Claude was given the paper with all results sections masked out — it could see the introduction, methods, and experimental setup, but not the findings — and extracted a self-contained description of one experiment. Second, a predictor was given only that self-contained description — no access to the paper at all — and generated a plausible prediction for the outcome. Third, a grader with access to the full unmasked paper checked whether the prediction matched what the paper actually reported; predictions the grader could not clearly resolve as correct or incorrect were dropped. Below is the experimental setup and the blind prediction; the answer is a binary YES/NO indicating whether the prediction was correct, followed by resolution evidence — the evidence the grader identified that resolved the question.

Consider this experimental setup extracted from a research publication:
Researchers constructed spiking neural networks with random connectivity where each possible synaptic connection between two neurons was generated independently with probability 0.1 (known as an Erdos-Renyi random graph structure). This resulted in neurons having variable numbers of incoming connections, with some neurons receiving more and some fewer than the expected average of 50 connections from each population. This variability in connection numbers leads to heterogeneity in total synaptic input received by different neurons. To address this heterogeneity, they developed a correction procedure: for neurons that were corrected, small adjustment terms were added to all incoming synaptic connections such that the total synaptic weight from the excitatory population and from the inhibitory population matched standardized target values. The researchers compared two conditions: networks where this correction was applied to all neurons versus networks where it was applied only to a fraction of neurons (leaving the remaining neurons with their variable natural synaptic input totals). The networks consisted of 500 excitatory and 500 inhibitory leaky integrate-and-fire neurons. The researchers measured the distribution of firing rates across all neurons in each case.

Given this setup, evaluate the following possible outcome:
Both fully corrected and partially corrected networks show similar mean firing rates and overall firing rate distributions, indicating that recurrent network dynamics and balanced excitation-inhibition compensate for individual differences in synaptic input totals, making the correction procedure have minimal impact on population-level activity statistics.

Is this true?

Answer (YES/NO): NO